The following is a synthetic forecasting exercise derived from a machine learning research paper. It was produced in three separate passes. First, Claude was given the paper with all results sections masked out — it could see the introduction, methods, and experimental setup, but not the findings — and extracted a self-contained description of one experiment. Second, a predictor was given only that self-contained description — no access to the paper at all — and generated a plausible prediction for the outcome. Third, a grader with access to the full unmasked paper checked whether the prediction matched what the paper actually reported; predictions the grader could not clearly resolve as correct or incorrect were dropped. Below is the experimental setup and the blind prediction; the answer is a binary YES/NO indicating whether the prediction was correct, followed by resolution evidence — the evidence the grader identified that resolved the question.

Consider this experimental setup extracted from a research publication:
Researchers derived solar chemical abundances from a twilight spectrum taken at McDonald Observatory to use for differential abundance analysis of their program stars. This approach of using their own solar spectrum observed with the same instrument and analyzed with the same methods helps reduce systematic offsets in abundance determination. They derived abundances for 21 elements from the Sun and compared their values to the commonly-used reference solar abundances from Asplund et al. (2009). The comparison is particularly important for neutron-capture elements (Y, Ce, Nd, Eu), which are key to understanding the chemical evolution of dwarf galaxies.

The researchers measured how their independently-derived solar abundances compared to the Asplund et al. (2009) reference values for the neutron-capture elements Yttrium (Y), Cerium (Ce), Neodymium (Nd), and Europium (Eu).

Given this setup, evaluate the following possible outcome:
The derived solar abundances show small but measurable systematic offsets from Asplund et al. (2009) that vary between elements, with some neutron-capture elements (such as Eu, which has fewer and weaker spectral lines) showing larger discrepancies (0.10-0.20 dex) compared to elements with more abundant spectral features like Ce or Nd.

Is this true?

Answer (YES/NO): NO